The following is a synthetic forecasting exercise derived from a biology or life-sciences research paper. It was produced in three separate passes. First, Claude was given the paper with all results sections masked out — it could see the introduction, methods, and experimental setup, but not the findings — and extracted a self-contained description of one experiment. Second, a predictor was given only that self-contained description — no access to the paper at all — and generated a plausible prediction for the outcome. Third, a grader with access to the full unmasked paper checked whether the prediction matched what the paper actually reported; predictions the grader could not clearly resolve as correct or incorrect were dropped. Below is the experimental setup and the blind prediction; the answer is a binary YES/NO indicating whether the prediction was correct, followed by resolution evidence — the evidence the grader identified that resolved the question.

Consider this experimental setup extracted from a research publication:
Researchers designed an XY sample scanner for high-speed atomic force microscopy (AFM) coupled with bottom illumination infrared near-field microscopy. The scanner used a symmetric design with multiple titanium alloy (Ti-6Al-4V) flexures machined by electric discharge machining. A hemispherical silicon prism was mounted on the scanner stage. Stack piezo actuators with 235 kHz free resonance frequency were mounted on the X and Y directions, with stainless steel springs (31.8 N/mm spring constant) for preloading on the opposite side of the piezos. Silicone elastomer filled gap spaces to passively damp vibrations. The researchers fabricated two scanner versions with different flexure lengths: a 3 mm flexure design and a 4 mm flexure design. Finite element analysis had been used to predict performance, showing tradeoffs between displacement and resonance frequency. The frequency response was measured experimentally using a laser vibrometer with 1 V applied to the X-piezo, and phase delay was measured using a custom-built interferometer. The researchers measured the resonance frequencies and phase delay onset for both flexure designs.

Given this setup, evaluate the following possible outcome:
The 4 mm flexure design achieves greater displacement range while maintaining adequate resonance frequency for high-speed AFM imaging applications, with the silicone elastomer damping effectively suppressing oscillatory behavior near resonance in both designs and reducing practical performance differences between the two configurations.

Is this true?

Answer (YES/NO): NO